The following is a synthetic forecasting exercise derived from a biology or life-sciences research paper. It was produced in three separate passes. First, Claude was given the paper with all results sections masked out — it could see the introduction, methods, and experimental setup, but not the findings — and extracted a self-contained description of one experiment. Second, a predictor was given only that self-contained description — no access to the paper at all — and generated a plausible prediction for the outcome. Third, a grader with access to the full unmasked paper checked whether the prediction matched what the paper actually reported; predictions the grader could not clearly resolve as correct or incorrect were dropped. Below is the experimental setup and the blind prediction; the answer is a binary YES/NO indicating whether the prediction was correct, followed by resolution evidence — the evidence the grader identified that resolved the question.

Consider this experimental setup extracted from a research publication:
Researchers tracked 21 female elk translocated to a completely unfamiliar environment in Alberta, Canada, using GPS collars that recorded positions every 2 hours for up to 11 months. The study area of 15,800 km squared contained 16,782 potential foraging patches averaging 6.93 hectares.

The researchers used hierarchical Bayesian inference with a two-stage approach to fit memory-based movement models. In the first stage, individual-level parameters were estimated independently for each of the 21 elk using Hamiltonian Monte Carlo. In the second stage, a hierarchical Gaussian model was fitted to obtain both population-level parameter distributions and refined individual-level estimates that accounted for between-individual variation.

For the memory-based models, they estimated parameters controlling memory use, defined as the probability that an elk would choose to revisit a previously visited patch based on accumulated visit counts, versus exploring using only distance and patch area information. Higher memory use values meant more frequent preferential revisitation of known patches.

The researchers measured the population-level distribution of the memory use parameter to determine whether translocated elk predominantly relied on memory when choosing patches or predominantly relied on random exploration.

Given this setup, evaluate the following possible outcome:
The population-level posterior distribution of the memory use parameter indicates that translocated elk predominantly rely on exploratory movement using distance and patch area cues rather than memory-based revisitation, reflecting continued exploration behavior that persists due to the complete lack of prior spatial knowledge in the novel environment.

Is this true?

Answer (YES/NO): NO